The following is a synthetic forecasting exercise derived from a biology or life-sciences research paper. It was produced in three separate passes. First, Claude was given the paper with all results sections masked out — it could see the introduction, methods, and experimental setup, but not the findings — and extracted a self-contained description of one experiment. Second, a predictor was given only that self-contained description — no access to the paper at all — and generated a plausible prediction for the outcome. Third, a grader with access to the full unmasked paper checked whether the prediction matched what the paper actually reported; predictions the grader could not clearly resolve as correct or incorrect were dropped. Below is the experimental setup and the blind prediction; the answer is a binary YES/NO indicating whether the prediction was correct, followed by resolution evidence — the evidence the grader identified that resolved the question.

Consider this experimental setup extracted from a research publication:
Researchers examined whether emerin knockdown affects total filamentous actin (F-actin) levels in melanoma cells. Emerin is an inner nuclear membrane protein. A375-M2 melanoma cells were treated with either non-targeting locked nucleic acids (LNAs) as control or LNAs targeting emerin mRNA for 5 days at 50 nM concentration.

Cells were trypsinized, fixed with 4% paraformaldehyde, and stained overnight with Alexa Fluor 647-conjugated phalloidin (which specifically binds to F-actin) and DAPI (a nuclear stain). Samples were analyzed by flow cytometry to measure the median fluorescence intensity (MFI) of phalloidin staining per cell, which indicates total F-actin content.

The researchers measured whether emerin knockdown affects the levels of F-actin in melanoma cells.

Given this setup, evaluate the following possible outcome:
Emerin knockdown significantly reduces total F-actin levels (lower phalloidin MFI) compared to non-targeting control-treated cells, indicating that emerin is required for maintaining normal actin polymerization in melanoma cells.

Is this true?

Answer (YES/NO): NO